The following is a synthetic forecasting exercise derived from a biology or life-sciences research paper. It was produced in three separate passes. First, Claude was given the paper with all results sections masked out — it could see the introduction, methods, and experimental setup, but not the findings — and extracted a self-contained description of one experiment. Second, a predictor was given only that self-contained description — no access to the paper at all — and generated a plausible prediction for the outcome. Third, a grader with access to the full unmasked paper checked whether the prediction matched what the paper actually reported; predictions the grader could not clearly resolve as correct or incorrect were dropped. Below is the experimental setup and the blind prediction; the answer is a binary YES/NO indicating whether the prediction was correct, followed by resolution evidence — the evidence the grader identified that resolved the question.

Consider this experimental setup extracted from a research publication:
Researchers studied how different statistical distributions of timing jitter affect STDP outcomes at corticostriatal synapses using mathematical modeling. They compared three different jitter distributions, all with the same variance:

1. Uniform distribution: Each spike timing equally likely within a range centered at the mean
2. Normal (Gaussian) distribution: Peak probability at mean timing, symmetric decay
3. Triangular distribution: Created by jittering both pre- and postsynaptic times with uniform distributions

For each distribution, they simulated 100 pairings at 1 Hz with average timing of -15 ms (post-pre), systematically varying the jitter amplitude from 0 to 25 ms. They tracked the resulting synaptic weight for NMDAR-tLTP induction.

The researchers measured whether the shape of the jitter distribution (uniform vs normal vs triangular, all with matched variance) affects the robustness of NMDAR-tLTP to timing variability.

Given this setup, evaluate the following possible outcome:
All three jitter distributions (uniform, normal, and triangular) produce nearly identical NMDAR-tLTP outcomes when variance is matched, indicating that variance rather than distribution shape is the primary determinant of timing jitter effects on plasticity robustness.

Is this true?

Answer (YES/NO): YES